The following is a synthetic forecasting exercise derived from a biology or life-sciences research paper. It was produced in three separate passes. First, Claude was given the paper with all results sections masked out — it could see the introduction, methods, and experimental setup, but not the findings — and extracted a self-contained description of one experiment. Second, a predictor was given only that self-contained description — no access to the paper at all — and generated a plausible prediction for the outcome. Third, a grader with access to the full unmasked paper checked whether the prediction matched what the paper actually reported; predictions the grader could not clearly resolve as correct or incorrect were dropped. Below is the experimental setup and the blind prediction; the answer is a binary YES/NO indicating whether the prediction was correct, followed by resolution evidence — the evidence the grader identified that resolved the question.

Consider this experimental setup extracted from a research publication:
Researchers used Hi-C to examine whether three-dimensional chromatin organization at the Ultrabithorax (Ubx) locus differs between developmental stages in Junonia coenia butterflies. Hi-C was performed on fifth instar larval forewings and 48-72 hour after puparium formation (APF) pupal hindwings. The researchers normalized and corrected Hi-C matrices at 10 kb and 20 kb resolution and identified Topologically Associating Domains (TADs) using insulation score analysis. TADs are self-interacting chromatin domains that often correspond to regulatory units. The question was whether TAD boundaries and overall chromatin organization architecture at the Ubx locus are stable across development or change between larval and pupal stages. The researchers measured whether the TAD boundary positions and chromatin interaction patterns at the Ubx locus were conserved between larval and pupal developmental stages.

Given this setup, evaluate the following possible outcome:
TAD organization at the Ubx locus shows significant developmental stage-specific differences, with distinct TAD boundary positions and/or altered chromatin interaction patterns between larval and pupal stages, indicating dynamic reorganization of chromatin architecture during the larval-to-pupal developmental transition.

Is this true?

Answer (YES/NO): NO